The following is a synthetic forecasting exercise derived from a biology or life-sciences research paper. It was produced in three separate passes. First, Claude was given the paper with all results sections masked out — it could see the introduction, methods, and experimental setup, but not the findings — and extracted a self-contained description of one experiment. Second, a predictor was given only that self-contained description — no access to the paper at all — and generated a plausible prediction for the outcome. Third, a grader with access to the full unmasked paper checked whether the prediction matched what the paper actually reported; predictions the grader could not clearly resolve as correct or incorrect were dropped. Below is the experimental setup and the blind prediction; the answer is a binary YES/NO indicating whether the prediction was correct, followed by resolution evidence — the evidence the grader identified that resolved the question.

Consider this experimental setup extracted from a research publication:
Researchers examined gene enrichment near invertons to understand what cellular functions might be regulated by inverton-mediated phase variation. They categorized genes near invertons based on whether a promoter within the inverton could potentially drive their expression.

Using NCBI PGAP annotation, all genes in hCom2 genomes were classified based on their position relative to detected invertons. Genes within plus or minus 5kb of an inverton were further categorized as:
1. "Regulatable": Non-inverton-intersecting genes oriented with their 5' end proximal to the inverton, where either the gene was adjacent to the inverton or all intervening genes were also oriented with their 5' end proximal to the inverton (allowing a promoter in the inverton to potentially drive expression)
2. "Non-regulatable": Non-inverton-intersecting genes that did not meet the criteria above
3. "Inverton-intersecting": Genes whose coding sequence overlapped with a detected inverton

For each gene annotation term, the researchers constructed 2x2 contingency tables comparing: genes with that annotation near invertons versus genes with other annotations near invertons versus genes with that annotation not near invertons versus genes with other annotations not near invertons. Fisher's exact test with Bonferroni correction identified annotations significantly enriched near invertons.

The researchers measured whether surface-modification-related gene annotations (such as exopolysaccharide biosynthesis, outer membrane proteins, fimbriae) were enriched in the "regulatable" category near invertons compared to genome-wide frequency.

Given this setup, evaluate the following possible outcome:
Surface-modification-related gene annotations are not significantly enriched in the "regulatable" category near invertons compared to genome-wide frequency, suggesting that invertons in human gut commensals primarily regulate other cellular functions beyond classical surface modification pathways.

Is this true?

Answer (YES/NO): NO